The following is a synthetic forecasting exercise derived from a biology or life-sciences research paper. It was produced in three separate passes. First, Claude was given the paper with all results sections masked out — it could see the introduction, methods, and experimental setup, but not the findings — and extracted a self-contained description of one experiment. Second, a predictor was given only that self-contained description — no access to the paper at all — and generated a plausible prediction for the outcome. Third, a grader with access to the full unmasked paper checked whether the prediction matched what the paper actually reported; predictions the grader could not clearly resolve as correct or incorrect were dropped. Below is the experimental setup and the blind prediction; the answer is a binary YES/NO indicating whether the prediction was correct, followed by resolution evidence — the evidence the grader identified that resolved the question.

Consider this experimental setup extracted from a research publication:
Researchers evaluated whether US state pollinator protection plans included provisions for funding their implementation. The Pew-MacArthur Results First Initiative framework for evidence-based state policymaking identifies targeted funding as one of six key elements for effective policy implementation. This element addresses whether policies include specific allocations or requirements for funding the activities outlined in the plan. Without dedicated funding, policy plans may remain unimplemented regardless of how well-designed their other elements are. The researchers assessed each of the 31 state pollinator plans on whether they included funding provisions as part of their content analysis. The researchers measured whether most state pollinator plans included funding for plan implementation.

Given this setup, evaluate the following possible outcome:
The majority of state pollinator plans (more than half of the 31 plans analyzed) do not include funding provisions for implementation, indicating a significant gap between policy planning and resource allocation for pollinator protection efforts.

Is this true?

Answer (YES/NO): YES